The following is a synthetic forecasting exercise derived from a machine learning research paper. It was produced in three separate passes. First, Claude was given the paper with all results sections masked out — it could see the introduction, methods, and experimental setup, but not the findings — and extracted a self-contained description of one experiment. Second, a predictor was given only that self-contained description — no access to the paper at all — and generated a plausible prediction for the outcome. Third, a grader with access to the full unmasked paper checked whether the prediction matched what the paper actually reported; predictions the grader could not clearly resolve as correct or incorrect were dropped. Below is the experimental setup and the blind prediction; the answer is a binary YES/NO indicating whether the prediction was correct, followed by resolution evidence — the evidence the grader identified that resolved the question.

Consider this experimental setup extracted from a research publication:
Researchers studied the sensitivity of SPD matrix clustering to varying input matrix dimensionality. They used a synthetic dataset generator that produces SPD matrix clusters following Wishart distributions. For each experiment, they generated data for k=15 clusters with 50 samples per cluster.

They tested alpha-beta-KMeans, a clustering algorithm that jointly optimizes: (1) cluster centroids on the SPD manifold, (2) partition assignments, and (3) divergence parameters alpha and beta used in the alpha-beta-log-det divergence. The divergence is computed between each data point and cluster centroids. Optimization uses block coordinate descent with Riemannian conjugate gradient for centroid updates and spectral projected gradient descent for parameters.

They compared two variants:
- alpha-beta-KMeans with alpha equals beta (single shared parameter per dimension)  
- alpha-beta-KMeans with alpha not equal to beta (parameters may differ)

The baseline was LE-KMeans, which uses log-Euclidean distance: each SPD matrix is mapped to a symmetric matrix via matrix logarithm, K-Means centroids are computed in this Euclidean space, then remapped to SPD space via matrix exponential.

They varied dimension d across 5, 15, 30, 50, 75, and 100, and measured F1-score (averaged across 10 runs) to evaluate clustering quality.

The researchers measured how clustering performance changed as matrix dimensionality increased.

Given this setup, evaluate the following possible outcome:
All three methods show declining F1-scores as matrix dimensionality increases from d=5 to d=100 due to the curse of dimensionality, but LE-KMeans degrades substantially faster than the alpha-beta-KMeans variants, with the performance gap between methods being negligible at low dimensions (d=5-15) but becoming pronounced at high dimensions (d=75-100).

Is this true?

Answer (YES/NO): NO